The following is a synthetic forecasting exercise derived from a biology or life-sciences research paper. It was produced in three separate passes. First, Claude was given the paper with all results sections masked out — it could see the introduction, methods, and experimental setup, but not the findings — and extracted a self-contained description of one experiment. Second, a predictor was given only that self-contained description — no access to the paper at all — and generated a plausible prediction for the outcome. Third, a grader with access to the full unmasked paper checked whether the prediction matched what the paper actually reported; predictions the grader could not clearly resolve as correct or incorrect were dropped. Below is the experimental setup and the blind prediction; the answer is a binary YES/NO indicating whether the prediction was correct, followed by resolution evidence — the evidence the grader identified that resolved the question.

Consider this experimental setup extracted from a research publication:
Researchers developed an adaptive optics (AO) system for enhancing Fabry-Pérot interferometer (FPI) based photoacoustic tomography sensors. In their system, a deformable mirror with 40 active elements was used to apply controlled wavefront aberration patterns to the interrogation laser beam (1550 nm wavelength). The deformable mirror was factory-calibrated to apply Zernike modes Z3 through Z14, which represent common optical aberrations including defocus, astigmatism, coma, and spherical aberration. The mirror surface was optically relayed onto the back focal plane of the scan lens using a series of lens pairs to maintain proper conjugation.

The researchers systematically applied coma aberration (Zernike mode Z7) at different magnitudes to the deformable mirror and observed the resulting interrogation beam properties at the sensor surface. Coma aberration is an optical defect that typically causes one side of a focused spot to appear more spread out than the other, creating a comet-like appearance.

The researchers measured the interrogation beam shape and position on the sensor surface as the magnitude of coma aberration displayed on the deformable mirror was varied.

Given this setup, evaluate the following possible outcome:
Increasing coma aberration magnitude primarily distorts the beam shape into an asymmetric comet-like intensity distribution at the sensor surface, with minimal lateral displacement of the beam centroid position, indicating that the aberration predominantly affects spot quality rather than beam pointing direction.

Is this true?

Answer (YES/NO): NO